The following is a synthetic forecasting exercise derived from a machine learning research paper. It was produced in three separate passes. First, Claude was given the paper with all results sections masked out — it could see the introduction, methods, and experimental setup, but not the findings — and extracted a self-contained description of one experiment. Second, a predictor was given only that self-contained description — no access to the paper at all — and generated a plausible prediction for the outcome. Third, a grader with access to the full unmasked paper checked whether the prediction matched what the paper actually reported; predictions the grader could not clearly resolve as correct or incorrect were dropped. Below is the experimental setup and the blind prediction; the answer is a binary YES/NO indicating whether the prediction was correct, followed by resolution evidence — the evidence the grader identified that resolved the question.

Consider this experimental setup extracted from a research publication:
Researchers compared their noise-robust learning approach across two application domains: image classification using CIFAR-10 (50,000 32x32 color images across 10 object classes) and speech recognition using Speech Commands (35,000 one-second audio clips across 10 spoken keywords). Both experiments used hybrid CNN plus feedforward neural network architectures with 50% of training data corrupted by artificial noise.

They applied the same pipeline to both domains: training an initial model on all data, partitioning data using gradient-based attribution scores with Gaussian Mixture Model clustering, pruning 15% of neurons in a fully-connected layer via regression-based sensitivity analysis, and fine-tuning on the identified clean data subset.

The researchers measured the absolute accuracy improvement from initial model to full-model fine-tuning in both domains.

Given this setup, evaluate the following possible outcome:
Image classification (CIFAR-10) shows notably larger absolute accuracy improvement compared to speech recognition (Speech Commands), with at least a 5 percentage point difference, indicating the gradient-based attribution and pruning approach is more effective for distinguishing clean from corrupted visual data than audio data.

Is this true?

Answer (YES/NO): NO